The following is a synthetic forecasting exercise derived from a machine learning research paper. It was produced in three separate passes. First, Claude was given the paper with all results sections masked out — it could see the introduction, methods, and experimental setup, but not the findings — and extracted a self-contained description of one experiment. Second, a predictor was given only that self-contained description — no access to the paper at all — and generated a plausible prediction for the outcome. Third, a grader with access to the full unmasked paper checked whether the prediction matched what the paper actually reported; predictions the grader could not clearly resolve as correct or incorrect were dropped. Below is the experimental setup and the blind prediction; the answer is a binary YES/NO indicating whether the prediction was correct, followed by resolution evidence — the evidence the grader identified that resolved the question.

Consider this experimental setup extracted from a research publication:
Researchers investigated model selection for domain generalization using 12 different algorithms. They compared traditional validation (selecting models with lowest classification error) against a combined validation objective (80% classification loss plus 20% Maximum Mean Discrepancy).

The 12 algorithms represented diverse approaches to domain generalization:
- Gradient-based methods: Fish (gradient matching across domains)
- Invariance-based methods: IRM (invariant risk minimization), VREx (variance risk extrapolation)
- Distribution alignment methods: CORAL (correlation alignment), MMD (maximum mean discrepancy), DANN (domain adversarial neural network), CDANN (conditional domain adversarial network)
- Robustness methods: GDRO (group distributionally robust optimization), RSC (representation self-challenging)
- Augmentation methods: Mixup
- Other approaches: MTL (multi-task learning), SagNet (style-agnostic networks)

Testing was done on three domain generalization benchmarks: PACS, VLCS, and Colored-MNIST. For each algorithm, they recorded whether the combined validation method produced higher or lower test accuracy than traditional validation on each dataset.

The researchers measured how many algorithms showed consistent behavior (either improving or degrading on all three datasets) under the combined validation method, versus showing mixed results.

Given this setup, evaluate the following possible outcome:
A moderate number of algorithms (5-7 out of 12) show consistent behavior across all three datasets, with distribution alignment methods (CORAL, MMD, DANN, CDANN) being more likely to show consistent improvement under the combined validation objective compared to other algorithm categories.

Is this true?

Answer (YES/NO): NO